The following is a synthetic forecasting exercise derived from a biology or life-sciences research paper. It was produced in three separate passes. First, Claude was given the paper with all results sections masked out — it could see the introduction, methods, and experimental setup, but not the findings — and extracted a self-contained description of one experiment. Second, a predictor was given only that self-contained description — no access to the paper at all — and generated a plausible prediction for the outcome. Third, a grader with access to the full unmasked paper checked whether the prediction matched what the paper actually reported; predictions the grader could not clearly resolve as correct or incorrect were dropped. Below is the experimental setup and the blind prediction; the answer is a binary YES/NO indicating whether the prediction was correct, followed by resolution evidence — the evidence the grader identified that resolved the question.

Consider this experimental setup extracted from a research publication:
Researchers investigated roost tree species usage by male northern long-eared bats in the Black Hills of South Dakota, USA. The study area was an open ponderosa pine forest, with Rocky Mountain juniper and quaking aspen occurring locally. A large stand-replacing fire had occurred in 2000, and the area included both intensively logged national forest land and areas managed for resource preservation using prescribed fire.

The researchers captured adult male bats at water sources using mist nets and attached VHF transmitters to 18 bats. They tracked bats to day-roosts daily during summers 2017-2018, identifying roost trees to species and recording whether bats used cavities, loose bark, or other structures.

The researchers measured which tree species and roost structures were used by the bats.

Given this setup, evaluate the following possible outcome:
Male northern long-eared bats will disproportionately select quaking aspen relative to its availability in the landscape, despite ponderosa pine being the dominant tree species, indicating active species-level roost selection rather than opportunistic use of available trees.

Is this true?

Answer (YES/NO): NO